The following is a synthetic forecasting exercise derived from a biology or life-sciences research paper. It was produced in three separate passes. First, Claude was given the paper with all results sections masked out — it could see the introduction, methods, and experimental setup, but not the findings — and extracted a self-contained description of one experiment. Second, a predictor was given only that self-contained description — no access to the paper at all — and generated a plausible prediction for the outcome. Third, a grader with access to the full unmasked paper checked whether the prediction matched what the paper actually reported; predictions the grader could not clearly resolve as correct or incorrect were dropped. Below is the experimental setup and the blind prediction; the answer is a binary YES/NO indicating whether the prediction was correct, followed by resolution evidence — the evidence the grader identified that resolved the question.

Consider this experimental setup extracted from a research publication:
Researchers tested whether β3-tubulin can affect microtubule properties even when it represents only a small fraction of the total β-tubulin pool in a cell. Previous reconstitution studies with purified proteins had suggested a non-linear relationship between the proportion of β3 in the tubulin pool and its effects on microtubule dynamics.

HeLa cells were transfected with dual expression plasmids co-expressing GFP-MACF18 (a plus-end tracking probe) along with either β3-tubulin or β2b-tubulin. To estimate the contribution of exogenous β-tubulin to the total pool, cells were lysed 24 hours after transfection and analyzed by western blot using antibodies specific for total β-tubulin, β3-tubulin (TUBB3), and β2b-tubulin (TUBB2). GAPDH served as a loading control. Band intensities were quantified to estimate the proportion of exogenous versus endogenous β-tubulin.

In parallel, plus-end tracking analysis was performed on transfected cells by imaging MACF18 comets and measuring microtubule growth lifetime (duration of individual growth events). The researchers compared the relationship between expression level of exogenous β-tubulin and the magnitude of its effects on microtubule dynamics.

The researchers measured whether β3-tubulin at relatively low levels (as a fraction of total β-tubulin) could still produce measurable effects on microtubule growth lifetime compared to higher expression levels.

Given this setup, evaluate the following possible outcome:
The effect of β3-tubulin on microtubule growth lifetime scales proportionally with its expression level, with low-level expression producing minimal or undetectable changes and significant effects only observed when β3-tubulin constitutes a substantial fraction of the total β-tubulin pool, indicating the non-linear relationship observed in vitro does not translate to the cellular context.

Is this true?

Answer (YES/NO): NO